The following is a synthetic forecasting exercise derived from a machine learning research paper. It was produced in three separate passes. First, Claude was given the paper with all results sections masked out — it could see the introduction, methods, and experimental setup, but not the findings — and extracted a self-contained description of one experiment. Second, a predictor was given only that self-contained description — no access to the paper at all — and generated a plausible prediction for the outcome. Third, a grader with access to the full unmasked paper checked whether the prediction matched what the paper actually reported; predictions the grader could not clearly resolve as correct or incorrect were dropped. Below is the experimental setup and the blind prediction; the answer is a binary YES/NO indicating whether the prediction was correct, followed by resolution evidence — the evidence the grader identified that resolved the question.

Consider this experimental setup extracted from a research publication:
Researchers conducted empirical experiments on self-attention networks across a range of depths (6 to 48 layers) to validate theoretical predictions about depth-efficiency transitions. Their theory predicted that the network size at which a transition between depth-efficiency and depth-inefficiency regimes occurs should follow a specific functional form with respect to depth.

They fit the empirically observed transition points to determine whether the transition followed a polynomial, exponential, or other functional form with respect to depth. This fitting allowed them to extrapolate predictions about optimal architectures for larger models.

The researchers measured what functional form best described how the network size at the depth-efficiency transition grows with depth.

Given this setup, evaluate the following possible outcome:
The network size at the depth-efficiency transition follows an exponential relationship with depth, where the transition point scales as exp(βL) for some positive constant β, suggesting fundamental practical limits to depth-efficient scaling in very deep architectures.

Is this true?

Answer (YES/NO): YES